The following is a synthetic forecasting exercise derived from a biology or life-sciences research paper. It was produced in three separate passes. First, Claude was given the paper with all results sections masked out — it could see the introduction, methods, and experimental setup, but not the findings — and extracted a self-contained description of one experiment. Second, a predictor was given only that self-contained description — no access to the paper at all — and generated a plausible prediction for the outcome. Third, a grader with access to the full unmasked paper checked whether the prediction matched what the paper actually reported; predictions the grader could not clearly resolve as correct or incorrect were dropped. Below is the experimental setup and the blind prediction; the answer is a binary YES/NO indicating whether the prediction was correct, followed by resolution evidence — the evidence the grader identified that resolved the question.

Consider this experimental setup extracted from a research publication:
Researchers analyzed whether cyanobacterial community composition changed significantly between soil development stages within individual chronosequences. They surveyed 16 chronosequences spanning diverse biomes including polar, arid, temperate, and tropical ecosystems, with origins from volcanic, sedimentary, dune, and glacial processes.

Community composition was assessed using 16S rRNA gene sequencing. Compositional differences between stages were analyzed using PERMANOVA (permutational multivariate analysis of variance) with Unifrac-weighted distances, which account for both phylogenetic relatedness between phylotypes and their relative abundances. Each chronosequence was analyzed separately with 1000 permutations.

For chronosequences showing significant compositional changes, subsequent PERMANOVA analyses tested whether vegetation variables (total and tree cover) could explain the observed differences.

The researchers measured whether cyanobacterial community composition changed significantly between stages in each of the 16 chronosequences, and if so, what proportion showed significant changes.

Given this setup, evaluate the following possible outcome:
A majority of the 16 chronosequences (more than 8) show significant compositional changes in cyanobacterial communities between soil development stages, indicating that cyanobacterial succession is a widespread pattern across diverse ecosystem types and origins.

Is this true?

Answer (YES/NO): NO